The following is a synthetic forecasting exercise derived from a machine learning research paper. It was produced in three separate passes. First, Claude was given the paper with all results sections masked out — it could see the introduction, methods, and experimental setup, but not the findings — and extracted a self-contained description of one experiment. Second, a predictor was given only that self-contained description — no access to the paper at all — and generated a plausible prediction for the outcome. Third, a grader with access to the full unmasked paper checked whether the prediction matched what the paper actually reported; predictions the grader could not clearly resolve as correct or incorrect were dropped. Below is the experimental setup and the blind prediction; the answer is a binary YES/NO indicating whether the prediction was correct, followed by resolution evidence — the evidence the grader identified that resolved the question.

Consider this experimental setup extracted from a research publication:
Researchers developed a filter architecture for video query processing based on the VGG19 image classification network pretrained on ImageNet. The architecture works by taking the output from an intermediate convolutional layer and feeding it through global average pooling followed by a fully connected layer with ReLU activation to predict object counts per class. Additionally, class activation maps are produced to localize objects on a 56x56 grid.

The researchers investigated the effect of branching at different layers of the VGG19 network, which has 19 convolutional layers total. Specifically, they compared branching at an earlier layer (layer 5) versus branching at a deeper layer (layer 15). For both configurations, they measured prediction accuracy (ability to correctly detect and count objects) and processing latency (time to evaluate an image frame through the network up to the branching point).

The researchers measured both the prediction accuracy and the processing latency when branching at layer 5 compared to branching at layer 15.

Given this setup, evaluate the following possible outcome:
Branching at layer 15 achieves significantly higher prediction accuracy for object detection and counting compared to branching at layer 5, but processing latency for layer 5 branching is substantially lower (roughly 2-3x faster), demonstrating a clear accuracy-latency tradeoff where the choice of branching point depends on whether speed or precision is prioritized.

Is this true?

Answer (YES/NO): NO